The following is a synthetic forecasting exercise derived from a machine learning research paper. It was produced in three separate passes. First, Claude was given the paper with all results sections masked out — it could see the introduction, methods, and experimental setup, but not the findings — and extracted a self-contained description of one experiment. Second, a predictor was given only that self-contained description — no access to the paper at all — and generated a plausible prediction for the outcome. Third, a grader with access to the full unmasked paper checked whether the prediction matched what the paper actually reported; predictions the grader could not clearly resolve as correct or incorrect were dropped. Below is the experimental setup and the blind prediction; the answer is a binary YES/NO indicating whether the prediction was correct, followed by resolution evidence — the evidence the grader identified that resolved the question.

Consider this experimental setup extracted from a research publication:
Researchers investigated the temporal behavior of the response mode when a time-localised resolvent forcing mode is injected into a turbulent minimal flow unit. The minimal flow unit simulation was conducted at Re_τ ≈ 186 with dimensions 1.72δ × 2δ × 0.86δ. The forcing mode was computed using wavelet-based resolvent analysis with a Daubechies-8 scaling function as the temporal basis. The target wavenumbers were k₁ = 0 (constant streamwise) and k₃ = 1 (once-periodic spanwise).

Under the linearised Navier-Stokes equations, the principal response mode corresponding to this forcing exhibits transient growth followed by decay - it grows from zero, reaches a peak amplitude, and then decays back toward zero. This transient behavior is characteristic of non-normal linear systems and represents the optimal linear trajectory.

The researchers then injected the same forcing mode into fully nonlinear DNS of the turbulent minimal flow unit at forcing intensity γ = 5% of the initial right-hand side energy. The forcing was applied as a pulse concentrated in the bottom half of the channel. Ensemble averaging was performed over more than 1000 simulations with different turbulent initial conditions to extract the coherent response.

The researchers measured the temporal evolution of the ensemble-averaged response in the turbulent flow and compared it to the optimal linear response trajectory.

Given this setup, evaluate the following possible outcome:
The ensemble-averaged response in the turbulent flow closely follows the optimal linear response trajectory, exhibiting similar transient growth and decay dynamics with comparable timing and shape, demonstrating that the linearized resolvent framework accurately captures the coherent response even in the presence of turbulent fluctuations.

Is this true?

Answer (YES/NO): NO